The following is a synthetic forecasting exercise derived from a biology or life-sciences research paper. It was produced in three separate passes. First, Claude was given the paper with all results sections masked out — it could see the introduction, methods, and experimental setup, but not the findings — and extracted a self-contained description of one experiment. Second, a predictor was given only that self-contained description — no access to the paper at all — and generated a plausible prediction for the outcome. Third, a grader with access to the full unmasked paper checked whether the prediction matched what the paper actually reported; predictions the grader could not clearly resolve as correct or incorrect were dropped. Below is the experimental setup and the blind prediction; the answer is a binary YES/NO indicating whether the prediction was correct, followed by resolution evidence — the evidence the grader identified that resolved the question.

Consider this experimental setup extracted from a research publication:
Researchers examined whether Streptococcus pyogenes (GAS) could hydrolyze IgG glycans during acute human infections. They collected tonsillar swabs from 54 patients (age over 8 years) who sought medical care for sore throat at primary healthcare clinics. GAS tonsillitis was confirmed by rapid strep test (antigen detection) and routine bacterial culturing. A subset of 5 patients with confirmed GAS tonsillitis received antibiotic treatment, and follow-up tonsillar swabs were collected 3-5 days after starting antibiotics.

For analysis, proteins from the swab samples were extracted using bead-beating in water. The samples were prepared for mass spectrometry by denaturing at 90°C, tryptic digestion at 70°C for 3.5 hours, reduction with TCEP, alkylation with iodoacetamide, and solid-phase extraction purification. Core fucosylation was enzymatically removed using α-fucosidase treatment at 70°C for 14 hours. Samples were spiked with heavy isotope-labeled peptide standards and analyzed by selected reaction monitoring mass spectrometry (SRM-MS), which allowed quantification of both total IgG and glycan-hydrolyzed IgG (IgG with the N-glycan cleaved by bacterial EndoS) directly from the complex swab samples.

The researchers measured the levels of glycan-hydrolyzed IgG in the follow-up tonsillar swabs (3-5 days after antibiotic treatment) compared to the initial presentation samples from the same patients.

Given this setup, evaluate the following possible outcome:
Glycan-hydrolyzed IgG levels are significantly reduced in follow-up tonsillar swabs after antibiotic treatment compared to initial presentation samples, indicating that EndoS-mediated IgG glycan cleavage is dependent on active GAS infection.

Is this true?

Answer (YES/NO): YES